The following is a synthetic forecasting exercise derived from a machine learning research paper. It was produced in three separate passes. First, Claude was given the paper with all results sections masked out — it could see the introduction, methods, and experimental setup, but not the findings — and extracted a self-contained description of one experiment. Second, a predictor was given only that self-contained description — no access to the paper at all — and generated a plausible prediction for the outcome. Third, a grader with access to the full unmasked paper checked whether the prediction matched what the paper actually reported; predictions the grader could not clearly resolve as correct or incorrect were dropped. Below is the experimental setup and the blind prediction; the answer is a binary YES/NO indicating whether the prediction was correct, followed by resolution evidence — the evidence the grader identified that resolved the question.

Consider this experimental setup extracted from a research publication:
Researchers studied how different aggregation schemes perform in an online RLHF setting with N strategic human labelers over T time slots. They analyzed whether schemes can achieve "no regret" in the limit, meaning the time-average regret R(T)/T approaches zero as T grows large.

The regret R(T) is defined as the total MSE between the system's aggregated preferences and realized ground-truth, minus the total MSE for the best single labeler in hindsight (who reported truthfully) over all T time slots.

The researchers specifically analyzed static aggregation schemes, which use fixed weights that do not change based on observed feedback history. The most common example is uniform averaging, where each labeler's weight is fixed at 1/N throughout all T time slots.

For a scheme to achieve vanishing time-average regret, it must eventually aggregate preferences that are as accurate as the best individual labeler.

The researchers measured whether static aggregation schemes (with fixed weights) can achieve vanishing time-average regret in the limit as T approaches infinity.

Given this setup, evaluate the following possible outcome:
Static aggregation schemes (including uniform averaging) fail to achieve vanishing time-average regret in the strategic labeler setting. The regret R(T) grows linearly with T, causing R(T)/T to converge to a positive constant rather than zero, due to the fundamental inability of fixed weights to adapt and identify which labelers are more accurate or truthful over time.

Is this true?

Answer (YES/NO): YES